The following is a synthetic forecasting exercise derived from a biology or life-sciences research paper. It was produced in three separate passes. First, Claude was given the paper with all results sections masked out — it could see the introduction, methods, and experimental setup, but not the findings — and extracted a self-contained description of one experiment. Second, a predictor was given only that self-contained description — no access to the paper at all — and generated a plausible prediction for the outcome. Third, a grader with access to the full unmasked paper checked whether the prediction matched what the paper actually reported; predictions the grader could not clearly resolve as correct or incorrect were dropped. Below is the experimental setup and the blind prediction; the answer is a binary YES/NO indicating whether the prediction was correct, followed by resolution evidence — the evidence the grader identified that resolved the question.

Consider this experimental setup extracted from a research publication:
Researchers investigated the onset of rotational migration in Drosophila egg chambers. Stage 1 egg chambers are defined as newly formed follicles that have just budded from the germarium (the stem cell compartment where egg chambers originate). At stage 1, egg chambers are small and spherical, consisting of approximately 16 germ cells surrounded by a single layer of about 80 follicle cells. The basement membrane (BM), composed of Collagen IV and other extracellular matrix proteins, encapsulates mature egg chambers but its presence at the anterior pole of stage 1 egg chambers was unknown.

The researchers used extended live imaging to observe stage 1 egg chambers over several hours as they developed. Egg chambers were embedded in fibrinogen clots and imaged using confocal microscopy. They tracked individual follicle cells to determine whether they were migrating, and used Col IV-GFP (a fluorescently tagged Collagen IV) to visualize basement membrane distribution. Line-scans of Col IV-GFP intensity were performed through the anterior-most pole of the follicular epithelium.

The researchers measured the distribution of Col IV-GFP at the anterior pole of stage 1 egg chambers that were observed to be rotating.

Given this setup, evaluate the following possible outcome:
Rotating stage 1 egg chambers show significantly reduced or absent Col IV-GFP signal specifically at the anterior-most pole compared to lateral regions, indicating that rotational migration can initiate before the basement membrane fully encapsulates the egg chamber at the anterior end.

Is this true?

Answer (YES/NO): YES